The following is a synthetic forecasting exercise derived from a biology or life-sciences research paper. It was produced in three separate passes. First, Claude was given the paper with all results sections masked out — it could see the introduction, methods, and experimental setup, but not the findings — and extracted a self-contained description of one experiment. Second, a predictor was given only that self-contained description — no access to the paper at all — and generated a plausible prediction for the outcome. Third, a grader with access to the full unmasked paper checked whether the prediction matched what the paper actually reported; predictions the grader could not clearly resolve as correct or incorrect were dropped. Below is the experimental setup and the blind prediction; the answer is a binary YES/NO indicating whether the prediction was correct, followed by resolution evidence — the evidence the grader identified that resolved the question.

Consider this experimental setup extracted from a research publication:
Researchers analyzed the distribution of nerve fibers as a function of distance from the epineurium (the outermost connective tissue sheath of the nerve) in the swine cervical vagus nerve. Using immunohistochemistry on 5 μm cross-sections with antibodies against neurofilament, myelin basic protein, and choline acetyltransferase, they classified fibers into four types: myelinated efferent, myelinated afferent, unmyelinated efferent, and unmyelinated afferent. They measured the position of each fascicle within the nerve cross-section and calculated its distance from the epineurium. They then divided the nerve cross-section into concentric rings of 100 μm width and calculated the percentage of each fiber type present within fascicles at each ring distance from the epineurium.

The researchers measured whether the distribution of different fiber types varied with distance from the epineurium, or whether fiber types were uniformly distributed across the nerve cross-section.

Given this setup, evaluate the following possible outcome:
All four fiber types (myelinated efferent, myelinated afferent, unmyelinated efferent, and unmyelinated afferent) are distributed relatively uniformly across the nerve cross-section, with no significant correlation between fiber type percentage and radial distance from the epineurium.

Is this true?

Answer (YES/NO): NO